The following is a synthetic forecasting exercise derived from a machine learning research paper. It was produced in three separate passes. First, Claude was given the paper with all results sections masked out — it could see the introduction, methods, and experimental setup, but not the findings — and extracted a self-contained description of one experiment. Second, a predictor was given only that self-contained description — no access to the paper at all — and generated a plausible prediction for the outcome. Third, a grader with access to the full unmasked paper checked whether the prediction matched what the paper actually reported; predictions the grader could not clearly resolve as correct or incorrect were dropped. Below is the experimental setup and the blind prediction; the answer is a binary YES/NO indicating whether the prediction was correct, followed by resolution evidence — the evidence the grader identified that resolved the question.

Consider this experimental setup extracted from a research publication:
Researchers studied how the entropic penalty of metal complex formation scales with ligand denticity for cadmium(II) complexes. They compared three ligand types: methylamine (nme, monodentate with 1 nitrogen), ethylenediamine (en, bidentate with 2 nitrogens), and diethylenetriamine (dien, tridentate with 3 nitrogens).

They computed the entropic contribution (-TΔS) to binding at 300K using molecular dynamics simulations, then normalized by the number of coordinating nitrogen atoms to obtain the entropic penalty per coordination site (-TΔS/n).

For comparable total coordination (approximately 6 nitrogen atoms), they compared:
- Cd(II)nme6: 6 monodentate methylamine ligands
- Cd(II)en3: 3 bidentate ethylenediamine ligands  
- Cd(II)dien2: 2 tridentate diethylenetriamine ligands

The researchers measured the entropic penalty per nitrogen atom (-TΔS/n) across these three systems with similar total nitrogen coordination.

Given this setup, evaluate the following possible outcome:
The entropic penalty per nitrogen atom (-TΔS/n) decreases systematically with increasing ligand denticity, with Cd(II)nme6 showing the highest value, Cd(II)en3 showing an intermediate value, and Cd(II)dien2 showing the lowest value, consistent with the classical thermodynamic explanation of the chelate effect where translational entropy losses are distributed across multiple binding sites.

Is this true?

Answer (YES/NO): YES